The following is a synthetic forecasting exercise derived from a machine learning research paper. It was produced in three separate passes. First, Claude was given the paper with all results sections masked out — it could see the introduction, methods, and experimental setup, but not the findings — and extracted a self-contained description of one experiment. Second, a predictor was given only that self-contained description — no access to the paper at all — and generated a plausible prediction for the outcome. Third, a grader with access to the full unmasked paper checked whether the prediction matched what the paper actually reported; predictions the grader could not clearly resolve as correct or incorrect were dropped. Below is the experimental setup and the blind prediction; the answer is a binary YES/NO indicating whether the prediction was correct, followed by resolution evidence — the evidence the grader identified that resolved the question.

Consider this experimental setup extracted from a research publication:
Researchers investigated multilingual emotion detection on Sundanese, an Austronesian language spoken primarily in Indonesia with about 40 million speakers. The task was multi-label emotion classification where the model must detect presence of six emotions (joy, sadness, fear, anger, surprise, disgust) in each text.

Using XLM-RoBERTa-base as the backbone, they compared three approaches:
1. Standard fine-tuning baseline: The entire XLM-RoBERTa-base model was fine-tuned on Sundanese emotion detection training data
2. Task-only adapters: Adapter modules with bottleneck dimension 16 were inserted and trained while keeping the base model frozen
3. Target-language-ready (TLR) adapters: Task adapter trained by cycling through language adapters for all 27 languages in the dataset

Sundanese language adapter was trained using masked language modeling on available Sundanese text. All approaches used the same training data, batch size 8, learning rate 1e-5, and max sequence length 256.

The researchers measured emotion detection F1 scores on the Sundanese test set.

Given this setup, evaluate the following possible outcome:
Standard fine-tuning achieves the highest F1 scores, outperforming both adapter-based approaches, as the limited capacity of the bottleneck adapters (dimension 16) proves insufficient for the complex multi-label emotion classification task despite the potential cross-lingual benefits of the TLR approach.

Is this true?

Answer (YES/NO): NO